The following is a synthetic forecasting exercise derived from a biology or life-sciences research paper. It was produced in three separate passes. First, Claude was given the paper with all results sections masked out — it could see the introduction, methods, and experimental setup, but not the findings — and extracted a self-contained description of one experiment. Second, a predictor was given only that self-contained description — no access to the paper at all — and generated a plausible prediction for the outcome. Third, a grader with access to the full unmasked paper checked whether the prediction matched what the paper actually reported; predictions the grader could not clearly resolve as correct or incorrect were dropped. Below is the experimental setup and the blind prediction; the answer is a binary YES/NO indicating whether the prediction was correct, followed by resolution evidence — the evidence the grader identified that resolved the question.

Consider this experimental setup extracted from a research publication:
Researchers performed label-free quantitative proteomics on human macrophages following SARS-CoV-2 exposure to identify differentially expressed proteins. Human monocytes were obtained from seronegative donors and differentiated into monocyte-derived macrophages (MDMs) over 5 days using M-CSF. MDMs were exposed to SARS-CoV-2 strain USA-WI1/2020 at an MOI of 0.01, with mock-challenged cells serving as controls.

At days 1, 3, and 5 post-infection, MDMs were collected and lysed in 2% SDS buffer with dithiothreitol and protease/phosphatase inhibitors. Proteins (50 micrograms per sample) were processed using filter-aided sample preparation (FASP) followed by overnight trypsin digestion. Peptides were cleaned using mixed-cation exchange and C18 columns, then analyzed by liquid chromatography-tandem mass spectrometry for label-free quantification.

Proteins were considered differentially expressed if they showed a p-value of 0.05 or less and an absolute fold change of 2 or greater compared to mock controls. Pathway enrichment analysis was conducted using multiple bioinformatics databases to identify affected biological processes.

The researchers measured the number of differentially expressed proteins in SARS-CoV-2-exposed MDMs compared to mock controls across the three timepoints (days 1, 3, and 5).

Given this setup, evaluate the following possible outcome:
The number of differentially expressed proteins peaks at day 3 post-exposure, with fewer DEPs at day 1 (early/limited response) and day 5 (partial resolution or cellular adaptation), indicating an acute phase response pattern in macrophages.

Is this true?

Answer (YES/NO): NO